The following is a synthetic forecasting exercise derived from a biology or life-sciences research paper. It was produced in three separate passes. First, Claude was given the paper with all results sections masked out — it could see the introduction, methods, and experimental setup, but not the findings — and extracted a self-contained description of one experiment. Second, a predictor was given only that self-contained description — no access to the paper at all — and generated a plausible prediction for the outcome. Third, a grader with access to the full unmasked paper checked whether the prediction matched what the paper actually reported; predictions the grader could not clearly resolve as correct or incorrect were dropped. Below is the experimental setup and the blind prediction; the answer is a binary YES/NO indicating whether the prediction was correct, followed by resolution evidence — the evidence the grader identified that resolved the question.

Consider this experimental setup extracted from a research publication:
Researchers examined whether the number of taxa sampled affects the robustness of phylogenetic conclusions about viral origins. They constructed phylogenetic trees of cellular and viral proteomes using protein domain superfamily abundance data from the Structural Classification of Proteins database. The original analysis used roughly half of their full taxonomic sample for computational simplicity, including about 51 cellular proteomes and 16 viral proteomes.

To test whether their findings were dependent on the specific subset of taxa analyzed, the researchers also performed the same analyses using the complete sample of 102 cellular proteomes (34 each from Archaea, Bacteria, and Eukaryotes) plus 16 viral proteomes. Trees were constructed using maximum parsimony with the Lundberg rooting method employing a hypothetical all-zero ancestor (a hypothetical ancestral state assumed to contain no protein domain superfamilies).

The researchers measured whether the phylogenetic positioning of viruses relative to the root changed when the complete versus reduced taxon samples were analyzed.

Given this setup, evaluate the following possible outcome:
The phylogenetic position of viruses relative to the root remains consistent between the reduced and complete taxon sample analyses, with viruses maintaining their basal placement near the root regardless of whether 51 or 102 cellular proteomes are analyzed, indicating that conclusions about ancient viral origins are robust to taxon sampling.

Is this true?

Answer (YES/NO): NO